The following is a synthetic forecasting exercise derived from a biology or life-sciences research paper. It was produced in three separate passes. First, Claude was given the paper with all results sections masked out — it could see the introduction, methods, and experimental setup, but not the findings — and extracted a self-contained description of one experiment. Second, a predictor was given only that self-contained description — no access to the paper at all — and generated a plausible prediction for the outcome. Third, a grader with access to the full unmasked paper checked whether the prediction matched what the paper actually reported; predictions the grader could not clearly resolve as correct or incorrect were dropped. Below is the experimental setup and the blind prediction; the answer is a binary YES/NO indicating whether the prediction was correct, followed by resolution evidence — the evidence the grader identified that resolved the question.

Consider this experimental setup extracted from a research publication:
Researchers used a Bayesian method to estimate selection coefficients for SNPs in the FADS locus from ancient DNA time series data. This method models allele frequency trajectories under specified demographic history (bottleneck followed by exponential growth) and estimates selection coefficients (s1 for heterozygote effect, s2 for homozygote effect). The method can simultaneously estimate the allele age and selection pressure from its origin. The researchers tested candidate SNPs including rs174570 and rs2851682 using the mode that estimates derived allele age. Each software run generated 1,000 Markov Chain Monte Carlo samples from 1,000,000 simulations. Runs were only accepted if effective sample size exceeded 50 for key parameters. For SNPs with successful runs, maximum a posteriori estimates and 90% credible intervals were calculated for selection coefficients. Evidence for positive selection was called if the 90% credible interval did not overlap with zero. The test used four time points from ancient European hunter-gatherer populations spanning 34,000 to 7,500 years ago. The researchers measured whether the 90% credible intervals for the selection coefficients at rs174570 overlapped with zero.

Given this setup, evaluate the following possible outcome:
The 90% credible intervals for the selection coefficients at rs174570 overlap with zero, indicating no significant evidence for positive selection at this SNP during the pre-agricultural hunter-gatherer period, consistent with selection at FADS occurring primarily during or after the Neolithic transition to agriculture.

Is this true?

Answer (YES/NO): NO